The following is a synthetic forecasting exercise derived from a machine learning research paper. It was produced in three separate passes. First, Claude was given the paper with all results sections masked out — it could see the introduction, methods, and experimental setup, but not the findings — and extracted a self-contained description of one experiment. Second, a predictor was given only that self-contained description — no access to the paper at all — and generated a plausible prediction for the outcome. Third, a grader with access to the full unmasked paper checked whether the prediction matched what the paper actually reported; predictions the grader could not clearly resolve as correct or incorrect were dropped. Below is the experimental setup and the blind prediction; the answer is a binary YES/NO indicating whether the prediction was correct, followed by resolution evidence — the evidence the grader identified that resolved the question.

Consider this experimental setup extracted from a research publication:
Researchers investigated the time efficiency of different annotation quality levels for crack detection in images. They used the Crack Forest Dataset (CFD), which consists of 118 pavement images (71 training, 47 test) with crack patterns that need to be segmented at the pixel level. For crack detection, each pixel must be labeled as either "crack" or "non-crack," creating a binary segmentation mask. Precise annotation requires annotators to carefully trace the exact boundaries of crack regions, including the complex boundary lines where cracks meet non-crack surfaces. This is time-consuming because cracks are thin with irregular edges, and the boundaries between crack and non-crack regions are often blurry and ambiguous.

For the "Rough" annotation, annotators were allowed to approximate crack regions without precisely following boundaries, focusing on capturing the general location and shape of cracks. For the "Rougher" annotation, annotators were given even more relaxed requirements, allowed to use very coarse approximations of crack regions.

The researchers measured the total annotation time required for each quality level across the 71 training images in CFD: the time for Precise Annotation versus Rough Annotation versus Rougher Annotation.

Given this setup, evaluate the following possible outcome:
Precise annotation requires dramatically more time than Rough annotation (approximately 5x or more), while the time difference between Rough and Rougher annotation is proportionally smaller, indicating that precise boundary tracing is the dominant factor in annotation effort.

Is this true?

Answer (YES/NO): YES